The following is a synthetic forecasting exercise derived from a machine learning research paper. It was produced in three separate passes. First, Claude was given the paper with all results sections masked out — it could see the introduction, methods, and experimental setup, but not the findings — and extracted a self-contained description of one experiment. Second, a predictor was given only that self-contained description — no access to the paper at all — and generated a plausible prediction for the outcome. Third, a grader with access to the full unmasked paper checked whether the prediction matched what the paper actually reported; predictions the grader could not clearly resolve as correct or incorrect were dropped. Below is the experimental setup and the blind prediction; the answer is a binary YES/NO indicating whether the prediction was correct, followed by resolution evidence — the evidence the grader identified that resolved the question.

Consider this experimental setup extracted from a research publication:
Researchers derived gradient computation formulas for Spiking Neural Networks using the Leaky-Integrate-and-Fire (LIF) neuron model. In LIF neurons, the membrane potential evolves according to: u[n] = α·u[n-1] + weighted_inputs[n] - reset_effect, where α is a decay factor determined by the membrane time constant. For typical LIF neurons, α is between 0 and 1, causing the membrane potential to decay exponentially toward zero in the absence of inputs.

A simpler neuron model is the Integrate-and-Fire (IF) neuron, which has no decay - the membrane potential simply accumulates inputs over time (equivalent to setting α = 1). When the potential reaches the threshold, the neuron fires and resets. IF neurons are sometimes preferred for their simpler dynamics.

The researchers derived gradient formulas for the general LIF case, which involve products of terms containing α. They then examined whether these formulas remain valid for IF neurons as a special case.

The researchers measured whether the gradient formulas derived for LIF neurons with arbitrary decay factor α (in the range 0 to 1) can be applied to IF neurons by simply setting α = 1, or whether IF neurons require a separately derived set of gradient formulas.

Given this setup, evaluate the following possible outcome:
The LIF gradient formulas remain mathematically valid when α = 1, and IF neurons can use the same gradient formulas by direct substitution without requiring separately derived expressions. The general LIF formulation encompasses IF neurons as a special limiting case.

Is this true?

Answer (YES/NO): YES